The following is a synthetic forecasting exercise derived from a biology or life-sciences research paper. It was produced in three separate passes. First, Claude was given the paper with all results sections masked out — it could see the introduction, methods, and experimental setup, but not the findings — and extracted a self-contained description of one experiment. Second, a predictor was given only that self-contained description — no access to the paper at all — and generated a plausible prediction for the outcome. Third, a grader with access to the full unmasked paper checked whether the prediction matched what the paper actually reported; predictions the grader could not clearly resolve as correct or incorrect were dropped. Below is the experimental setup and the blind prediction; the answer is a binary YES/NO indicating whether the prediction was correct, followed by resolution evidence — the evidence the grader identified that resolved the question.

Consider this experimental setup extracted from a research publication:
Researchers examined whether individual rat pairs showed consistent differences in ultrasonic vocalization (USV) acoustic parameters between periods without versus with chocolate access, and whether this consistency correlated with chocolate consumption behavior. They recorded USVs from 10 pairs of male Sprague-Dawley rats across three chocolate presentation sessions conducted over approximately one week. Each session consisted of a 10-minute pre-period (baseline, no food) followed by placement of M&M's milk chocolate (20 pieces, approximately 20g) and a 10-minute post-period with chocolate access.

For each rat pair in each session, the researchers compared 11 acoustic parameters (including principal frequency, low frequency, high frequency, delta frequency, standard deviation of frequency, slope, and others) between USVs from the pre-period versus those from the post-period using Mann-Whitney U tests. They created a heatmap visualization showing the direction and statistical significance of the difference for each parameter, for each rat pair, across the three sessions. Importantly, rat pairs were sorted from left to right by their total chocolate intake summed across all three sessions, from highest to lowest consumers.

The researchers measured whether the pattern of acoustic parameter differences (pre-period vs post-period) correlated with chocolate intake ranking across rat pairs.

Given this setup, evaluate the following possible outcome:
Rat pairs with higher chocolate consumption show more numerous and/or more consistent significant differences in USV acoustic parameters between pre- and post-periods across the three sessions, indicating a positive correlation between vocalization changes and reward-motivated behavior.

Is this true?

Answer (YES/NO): YES